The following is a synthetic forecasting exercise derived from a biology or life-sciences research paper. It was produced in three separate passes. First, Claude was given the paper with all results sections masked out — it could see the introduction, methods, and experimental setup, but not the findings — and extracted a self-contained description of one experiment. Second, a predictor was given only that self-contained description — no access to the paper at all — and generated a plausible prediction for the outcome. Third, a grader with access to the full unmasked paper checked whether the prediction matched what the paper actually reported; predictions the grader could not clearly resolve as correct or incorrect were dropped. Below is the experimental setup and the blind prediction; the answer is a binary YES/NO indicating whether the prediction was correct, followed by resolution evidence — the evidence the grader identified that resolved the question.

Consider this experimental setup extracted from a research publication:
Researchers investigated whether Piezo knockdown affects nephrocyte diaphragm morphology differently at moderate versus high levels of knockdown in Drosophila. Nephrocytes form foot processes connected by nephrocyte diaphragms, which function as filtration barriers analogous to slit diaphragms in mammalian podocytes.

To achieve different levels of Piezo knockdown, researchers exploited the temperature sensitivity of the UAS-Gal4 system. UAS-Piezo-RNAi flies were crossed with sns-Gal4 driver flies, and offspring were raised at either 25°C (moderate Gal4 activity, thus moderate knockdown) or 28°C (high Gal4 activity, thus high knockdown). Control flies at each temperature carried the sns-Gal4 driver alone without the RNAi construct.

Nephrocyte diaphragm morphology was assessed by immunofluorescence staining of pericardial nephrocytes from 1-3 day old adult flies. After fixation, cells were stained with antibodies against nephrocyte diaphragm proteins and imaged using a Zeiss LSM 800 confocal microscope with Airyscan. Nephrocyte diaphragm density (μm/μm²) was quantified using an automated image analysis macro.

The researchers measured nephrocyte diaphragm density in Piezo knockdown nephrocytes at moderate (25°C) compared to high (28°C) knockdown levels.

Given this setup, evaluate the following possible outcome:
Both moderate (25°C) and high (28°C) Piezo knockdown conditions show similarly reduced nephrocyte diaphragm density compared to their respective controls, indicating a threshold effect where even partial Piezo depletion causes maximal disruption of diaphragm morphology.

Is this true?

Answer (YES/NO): NO